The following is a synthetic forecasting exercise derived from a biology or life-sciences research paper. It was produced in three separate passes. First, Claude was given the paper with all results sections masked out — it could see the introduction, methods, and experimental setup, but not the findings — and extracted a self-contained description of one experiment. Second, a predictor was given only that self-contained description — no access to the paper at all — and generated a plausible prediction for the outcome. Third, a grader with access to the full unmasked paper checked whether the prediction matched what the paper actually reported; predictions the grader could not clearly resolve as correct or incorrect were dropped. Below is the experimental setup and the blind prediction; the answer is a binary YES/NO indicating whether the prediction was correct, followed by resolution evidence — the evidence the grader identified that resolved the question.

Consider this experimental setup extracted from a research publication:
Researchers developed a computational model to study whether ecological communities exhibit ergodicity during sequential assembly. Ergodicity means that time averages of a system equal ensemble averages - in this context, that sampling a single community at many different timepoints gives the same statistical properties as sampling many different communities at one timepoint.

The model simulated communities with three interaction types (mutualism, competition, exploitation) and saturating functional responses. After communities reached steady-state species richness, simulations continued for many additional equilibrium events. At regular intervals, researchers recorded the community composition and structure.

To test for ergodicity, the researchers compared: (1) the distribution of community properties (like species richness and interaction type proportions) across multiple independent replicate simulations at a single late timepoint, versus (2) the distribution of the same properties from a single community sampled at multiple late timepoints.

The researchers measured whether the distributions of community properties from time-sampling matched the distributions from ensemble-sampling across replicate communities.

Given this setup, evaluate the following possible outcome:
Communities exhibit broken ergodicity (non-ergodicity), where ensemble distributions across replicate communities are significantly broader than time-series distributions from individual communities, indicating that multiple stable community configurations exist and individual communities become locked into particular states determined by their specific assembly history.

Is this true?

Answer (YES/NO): NO